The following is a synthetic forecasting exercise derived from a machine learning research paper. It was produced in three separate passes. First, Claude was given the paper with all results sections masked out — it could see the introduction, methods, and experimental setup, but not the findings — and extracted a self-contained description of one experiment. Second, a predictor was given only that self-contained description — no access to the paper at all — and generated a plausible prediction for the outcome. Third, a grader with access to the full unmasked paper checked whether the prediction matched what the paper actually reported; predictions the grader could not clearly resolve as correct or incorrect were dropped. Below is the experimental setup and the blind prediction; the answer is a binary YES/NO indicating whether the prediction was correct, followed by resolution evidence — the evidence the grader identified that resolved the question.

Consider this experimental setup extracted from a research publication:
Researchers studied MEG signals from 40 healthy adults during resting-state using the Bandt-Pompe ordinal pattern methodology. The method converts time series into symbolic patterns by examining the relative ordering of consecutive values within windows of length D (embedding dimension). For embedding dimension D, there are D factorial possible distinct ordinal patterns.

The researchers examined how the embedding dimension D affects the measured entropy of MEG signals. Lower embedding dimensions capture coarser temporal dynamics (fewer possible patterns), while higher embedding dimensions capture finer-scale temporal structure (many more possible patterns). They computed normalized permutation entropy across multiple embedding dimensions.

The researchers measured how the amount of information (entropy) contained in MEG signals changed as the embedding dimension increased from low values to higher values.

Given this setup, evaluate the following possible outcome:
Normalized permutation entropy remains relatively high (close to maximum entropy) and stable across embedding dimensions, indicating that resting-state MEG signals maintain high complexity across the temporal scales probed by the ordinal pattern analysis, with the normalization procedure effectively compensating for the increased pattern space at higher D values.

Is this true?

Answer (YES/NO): NO